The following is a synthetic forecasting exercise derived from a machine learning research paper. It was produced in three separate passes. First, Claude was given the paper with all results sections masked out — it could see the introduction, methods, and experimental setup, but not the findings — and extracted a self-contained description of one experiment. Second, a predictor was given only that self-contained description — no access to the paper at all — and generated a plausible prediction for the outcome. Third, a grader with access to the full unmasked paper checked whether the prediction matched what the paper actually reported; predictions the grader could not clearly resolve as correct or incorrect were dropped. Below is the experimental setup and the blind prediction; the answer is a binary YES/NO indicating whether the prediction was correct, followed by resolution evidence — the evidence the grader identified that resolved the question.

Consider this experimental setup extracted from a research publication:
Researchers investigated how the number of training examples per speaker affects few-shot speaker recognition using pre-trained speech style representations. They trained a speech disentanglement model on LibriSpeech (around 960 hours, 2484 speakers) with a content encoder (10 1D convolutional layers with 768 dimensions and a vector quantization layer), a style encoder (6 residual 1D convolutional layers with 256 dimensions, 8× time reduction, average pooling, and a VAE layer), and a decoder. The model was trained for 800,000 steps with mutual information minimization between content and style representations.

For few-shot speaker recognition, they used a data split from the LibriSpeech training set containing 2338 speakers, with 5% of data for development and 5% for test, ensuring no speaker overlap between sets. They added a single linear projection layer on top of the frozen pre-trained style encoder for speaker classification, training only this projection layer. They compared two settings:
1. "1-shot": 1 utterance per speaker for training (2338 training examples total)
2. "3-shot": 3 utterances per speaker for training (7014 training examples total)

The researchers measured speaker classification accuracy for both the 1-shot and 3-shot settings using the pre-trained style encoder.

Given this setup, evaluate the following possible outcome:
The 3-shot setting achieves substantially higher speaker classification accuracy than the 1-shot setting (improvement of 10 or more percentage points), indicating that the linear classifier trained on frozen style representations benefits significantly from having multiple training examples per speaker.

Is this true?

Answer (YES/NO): NO